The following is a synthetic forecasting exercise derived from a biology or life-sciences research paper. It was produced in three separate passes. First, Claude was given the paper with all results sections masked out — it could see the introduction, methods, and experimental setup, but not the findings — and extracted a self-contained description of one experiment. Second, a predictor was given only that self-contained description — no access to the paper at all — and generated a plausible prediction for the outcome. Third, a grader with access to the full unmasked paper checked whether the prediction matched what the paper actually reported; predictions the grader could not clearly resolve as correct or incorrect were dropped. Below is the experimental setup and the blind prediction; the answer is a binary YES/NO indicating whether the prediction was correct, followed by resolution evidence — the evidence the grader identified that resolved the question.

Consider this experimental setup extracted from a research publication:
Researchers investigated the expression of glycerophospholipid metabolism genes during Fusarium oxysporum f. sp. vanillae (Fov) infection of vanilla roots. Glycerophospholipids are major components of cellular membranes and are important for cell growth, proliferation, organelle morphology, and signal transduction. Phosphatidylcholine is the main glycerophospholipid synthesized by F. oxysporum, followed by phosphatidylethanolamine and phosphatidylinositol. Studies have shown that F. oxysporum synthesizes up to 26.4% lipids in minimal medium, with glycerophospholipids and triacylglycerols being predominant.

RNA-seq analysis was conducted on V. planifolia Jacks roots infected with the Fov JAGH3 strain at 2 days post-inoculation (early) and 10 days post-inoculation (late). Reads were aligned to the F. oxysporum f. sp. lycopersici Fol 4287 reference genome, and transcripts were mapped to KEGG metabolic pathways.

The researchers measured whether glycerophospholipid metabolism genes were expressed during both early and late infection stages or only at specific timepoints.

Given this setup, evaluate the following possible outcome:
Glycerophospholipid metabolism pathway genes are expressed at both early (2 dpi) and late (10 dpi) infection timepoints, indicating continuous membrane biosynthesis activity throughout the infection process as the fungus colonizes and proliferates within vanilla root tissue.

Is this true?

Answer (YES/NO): YES